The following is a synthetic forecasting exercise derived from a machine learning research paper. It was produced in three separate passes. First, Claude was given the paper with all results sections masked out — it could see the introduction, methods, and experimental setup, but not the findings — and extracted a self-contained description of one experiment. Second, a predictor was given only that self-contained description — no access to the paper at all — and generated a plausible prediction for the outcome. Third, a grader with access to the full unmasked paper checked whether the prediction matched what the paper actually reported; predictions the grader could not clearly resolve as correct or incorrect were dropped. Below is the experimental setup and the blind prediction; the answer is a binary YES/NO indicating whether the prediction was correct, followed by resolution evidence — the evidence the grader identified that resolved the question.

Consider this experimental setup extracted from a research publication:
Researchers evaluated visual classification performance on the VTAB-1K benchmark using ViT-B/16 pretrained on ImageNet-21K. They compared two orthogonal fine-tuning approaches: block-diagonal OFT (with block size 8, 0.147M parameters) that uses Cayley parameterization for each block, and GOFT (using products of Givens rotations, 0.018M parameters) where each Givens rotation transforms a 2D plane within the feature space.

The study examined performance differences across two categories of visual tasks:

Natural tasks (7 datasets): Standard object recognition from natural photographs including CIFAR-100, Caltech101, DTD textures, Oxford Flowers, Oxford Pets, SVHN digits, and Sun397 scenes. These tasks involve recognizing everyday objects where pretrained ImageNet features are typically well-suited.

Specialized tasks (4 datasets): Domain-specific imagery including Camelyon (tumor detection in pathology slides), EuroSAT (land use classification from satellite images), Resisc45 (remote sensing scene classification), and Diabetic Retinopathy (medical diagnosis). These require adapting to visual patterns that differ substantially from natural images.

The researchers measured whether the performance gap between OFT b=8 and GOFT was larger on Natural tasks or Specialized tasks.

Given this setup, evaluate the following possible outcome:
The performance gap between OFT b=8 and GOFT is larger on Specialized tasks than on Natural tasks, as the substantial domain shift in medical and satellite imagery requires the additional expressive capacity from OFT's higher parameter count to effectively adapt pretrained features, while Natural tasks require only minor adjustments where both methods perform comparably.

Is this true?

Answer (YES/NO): NO